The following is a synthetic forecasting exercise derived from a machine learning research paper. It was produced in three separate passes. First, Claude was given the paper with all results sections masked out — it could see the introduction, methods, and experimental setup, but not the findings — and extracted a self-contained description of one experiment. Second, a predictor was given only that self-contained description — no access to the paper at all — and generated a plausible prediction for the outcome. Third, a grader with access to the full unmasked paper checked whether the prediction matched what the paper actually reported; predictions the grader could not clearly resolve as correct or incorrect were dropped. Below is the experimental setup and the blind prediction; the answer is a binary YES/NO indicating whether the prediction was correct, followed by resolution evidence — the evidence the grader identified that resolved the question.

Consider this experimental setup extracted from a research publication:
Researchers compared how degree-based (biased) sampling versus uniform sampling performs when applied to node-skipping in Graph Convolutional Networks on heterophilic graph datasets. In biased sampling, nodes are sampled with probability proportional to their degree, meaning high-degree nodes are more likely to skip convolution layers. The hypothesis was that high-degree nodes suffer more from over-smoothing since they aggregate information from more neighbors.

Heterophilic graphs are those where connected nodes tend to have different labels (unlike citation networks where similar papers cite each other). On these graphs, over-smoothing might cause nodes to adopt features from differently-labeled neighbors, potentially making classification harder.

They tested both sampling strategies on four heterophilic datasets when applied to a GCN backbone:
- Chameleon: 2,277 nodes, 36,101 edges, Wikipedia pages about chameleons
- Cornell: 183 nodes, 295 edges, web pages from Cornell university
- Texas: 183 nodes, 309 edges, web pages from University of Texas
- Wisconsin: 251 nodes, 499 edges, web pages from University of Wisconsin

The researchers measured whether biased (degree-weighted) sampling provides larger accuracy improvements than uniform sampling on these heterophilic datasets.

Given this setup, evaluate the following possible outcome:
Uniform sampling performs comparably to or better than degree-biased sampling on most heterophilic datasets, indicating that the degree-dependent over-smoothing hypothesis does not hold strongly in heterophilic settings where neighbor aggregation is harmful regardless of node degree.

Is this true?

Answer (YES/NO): NO